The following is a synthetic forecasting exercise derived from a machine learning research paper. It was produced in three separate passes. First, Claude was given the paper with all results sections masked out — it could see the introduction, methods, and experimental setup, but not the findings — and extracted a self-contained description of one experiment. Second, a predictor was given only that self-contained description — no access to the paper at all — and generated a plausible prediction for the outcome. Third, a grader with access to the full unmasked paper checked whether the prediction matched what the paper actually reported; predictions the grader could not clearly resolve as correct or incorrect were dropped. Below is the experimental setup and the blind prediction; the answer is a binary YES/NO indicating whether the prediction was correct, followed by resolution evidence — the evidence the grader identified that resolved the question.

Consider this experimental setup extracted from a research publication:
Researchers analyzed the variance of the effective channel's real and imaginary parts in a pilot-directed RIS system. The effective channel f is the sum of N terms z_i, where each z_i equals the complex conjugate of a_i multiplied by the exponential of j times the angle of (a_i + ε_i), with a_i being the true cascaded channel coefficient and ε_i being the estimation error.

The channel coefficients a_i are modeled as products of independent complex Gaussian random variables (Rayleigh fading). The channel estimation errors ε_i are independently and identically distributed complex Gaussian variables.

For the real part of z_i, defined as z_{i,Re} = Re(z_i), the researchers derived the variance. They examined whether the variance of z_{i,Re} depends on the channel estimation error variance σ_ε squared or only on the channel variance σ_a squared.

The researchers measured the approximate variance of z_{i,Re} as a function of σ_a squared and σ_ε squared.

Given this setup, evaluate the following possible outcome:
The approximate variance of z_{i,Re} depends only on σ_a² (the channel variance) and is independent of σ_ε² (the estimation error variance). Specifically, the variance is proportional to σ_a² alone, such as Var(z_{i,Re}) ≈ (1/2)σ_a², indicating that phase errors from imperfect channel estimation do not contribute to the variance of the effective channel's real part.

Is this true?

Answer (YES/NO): NO